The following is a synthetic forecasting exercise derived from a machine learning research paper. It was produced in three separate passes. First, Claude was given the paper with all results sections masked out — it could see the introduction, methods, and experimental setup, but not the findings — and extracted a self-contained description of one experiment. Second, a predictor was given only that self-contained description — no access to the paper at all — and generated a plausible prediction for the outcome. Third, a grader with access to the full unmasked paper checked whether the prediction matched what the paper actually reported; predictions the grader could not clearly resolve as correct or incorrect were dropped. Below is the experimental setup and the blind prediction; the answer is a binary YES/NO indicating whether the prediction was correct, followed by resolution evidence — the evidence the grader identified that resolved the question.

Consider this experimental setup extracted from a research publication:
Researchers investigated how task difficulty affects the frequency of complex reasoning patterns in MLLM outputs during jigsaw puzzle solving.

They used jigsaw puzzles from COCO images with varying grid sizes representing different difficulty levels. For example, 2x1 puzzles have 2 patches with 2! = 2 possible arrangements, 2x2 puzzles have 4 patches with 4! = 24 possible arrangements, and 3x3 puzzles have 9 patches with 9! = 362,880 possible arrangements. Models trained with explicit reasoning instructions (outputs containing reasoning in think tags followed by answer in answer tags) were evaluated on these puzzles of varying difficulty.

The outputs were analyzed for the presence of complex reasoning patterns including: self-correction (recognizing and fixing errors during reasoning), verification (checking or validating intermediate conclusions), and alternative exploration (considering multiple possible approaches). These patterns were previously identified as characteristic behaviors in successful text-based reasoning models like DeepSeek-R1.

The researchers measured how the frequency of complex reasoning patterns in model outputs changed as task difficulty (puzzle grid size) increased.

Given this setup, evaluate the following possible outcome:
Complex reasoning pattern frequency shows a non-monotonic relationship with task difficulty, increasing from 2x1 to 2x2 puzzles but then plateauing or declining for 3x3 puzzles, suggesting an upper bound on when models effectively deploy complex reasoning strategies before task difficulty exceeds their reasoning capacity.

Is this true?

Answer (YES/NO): NO